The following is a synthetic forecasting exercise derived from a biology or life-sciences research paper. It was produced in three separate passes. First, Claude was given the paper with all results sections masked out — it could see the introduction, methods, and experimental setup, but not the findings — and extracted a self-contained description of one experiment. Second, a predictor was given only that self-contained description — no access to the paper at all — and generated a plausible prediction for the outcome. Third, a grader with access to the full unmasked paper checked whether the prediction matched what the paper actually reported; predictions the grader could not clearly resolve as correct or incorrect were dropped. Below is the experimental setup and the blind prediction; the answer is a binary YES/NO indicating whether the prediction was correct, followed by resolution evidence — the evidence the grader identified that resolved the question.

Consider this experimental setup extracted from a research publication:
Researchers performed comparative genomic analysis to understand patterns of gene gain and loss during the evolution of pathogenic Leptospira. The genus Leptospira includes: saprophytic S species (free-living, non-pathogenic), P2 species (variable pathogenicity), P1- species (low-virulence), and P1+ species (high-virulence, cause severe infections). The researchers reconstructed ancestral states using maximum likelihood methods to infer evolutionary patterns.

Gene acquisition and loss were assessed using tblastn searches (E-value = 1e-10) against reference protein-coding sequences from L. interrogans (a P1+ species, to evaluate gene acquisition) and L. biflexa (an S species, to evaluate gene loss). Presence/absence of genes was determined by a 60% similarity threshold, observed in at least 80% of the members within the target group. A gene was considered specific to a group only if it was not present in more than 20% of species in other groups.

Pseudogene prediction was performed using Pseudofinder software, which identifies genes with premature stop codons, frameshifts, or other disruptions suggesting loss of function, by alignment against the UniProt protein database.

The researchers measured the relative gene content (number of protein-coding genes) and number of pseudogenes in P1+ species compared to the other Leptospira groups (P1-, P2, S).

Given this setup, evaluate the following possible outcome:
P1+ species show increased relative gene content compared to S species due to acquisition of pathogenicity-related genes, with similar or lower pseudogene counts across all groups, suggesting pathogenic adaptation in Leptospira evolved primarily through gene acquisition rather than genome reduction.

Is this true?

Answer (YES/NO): NO